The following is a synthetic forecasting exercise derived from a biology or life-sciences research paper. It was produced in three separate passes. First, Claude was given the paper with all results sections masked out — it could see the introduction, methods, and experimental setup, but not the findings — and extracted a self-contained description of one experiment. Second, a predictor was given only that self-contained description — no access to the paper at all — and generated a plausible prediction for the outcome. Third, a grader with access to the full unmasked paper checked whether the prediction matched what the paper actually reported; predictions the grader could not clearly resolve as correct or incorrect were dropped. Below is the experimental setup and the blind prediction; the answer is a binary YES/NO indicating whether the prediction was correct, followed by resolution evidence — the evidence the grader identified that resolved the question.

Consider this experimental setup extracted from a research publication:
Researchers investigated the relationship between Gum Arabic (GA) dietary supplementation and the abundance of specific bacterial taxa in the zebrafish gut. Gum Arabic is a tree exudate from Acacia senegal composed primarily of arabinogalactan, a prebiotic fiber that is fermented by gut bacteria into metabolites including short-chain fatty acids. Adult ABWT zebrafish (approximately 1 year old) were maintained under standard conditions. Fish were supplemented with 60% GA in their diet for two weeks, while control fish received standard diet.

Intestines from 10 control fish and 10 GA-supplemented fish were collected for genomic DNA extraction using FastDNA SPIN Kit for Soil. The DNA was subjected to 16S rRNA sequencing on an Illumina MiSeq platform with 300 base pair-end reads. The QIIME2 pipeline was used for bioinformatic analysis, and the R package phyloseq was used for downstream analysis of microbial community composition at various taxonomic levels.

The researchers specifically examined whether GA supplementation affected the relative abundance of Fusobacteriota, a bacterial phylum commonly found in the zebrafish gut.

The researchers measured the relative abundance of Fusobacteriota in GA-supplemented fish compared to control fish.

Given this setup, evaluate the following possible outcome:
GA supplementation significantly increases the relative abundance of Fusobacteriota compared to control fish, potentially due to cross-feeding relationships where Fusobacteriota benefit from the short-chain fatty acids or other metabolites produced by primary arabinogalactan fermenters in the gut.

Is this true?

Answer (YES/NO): YES